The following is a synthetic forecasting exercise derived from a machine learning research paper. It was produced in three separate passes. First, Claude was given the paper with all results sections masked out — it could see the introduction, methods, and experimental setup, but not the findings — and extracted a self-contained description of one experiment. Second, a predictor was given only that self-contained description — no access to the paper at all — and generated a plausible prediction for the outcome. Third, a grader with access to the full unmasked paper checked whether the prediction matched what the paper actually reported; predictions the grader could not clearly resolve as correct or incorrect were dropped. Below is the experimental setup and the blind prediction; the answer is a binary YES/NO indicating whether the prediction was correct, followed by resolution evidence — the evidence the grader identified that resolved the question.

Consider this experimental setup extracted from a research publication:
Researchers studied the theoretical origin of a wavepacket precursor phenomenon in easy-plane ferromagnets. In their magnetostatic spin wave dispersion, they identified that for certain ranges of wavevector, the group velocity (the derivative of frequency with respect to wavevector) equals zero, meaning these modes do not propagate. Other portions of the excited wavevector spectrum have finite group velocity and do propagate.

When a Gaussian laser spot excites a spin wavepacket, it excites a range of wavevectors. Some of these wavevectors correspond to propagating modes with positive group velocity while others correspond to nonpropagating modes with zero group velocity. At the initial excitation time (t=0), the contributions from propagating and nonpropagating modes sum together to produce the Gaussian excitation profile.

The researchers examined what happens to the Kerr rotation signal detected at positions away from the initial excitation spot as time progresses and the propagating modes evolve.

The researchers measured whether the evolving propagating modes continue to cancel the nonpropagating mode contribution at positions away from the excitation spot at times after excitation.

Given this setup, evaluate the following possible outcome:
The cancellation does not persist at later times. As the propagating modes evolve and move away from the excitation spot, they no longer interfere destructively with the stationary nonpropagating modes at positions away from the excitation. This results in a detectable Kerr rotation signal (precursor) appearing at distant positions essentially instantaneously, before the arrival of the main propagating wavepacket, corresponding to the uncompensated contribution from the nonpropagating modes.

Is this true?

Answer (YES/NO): YES